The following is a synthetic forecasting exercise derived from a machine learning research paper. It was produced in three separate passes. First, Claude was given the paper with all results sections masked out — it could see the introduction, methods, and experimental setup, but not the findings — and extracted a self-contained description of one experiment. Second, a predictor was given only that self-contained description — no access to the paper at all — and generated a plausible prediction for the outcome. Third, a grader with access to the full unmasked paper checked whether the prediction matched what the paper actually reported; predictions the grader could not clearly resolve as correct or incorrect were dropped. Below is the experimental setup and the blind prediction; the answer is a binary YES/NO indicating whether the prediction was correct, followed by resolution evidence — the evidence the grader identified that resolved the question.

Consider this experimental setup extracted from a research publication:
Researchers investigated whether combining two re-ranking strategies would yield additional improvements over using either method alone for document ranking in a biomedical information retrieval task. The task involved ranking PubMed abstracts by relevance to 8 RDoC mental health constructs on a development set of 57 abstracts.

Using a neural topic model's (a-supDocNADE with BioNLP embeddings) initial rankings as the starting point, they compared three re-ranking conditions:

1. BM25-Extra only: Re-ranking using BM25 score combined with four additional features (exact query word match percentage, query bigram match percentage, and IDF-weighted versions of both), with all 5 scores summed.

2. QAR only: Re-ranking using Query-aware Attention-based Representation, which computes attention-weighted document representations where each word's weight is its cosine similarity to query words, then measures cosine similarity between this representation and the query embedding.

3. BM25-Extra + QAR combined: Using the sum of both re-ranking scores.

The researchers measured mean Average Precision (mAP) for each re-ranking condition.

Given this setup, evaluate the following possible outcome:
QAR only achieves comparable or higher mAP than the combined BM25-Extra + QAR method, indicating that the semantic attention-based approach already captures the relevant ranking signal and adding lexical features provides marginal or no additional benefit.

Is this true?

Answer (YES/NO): YES